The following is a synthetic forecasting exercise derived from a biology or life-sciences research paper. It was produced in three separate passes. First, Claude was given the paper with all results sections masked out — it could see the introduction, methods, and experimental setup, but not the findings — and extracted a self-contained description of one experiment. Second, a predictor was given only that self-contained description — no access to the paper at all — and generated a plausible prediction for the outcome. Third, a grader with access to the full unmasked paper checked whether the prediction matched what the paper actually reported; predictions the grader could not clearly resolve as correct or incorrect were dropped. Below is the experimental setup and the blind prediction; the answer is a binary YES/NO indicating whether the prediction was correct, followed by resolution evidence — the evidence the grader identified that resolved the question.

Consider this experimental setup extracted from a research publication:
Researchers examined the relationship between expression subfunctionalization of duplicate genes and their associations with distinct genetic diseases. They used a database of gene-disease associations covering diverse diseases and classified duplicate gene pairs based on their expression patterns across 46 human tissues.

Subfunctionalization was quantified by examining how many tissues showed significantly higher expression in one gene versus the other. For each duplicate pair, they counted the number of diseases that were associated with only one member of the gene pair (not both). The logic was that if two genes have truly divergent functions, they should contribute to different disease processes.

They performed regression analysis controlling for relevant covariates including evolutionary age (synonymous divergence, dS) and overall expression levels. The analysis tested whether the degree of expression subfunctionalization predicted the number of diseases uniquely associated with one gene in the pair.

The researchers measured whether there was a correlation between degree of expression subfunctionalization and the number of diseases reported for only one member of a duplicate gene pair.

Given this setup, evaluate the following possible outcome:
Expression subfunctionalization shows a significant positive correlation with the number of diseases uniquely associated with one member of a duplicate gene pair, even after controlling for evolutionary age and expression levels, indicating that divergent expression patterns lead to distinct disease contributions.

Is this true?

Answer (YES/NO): YES